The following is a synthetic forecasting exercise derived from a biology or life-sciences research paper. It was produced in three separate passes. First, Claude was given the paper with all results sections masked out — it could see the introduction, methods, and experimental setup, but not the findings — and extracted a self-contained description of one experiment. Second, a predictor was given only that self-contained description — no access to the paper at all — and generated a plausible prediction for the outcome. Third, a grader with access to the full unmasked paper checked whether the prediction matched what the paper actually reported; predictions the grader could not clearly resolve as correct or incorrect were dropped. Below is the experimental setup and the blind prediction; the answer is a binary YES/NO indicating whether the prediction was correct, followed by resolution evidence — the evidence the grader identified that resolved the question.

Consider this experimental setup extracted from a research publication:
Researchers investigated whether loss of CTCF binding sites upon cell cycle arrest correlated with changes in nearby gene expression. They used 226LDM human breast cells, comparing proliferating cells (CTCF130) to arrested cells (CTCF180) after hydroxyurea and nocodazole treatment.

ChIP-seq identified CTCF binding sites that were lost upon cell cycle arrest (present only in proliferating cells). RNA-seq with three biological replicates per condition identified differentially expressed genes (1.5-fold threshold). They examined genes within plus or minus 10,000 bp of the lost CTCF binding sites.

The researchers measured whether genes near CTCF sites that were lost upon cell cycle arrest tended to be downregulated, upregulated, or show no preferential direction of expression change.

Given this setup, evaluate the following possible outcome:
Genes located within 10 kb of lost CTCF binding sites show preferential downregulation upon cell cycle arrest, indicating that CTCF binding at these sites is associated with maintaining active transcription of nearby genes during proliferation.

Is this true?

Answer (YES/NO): YES